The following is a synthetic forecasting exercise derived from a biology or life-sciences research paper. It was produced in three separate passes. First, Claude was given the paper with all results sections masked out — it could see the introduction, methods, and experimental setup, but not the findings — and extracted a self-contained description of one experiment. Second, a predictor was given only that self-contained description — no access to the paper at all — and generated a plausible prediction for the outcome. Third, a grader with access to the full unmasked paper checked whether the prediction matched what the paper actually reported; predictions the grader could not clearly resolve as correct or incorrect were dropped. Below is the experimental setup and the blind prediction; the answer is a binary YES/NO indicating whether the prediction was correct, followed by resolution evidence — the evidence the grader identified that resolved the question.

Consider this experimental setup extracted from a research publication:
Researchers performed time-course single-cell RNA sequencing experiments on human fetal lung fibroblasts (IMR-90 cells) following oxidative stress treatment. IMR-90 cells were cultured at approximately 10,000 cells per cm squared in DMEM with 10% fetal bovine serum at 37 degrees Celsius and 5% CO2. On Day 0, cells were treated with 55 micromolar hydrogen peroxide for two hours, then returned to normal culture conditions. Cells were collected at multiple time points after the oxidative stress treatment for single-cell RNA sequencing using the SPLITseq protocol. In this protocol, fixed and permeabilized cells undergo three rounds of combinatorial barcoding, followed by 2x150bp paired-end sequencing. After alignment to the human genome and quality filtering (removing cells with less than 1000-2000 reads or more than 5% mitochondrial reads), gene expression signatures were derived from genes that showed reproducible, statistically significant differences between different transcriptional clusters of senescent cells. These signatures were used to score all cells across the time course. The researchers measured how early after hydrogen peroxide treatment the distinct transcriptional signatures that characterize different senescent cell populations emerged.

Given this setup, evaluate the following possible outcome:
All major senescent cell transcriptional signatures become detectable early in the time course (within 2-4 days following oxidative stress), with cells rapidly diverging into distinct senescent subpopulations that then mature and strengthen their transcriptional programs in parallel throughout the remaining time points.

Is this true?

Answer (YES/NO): NO